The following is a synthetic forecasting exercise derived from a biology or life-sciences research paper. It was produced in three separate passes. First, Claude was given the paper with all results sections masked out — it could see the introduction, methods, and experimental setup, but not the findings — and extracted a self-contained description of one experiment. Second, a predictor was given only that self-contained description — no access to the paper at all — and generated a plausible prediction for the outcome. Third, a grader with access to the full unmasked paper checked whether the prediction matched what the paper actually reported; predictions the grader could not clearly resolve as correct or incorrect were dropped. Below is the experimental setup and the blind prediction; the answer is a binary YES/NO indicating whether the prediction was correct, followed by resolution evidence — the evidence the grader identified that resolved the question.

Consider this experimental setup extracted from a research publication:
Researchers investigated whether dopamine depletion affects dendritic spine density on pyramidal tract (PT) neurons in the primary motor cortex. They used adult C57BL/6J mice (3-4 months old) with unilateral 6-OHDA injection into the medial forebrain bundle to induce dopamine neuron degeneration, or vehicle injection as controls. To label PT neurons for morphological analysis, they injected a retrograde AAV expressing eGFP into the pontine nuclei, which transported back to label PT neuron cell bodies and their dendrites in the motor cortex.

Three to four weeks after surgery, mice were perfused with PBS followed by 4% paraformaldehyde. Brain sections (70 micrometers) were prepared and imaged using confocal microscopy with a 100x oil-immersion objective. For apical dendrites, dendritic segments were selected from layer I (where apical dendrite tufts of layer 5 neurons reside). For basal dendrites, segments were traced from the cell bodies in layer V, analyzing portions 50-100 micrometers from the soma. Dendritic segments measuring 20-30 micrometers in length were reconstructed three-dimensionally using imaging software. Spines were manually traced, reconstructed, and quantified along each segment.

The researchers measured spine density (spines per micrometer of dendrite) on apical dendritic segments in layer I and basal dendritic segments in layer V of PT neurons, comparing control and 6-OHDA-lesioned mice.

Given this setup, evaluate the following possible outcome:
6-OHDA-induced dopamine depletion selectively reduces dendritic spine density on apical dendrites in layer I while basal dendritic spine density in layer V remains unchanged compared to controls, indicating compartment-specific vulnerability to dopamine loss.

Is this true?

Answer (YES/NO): NO